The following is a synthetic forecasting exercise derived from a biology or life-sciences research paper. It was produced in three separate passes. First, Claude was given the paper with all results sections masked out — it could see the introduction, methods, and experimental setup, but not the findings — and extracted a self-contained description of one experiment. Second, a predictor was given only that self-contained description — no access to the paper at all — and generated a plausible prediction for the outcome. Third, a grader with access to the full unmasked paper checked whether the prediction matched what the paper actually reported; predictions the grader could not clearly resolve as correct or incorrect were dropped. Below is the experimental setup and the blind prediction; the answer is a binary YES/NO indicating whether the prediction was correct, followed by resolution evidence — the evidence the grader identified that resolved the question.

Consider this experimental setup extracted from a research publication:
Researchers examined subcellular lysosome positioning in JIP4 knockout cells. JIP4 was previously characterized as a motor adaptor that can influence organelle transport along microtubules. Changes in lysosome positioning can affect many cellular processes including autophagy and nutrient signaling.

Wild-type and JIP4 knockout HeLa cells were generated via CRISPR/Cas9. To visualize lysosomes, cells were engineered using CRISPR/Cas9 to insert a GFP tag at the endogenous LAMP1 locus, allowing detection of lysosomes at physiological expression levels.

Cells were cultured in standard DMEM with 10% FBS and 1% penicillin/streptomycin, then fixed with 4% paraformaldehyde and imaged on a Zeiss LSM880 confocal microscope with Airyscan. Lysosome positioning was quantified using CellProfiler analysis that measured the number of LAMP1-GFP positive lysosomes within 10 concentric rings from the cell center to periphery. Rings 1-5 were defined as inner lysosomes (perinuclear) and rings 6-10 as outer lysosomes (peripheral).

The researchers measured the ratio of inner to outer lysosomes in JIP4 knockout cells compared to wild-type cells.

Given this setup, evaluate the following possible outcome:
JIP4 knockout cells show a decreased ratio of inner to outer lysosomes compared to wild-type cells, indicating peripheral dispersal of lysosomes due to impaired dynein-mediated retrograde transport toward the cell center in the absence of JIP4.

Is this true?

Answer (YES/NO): YES